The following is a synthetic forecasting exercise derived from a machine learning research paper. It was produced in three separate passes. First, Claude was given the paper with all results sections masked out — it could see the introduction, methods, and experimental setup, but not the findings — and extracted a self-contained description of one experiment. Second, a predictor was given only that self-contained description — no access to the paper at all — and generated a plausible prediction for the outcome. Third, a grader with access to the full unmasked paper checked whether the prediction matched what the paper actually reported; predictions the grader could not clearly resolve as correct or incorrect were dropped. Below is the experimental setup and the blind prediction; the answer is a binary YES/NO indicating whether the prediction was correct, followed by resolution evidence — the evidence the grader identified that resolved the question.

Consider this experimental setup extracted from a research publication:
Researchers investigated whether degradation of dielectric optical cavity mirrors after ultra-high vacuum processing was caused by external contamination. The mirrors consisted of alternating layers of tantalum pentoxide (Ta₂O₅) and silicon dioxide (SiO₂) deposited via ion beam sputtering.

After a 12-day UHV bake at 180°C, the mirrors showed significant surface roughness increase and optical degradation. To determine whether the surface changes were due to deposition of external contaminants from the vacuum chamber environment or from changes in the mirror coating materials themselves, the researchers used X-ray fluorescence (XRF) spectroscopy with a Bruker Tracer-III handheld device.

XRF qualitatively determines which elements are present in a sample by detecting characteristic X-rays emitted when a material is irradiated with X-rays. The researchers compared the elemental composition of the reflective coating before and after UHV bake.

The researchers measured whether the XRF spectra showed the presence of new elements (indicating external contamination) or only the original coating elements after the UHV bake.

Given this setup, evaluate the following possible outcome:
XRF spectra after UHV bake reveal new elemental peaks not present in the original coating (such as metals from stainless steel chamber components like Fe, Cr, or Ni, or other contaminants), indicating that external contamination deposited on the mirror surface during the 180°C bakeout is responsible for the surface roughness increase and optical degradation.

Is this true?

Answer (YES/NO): NO